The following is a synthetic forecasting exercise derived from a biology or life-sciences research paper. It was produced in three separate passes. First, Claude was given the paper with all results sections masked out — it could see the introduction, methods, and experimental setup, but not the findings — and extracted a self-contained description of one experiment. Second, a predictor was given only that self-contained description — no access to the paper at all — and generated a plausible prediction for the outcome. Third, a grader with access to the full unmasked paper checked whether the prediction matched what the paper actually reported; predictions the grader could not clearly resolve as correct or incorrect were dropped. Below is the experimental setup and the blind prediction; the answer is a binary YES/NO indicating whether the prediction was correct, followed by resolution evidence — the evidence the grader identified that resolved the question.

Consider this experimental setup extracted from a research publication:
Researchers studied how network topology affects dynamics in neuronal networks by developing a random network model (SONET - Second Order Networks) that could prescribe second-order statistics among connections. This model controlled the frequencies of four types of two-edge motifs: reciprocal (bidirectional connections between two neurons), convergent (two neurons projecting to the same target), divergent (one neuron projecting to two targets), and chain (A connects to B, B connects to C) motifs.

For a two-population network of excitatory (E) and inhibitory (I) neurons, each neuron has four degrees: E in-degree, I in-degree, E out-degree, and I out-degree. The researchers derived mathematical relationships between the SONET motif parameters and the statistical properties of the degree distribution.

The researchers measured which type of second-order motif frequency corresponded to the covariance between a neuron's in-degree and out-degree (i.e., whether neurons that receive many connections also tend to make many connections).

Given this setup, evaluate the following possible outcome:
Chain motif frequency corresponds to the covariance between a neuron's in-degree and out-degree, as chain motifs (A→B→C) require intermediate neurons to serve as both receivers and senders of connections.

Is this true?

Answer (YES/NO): YES